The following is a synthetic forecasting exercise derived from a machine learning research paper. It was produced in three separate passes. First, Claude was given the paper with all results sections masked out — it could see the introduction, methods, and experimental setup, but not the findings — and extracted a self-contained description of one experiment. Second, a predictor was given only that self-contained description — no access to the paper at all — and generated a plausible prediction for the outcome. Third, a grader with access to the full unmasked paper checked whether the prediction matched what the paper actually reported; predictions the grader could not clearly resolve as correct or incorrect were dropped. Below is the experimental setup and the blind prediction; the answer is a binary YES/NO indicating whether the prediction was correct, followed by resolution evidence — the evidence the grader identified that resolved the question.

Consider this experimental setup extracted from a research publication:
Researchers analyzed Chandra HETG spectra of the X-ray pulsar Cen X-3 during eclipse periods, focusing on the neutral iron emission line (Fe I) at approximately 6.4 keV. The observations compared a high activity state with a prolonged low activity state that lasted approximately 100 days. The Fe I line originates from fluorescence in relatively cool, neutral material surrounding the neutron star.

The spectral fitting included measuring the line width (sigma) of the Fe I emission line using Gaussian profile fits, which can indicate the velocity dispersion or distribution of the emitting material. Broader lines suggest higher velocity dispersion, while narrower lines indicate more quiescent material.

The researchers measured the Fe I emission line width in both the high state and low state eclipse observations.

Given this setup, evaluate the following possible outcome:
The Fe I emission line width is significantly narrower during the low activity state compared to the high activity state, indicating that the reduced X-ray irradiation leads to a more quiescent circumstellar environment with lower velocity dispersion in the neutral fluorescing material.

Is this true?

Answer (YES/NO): NO